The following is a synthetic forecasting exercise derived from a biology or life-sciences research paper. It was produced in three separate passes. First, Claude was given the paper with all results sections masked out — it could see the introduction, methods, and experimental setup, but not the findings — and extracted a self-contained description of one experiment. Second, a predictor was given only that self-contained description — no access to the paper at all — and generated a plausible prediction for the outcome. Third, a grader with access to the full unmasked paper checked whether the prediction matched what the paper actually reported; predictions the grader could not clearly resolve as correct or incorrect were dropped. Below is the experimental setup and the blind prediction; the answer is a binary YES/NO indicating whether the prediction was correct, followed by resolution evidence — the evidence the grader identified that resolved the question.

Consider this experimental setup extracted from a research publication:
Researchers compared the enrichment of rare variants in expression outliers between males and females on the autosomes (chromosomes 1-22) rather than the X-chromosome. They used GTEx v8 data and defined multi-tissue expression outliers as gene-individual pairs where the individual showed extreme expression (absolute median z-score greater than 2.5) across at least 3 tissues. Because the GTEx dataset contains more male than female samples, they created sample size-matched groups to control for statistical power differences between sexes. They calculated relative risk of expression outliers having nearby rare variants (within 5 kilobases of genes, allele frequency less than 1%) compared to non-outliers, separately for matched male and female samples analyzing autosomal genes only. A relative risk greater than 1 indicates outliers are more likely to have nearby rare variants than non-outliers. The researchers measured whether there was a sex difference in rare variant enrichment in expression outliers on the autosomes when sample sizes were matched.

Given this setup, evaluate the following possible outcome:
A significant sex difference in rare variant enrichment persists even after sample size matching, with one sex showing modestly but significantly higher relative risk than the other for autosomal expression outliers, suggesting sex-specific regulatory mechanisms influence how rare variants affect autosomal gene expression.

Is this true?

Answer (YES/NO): NO